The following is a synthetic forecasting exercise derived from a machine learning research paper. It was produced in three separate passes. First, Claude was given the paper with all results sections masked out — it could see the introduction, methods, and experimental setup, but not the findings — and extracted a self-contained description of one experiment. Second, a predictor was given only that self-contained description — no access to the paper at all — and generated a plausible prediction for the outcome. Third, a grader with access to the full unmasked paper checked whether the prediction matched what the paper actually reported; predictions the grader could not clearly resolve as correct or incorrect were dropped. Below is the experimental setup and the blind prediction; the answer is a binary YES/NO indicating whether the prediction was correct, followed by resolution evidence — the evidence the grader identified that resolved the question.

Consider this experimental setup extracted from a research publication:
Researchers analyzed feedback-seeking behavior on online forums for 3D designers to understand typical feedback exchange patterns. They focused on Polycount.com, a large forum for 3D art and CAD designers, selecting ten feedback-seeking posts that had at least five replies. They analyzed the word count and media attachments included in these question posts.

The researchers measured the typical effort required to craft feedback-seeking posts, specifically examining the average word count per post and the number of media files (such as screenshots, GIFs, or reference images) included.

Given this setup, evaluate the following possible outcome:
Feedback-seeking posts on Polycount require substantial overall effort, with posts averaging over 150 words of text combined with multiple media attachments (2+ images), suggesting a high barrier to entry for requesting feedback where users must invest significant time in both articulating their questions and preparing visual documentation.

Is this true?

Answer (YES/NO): YES